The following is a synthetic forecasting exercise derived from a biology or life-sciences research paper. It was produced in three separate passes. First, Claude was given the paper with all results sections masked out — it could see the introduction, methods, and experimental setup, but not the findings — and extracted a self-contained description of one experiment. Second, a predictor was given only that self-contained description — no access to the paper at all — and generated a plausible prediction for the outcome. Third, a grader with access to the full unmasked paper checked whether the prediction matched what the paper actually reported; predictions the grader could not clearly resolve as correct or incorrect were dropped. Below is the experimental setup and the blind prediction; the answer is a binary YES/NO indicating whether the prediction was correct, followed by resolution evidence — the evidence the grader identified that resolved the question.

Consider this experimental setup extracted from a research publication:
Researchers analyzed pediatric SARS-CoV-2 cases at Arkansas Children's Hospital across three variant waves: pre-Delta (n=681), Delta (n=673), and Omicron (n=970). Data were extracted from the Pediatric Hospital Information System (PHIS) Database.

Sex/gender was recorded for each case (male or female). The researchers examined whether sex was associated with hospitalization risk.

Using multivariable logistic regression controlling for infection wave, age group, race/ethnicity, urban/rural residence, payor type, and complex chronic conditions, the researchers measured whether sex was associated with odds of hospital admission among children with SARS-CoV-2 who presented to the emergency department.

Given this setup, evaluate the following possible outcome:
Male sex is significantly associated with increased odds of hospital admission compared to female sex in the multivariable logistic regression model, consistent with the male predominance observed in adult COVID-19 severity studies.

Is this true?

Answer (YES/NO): NO